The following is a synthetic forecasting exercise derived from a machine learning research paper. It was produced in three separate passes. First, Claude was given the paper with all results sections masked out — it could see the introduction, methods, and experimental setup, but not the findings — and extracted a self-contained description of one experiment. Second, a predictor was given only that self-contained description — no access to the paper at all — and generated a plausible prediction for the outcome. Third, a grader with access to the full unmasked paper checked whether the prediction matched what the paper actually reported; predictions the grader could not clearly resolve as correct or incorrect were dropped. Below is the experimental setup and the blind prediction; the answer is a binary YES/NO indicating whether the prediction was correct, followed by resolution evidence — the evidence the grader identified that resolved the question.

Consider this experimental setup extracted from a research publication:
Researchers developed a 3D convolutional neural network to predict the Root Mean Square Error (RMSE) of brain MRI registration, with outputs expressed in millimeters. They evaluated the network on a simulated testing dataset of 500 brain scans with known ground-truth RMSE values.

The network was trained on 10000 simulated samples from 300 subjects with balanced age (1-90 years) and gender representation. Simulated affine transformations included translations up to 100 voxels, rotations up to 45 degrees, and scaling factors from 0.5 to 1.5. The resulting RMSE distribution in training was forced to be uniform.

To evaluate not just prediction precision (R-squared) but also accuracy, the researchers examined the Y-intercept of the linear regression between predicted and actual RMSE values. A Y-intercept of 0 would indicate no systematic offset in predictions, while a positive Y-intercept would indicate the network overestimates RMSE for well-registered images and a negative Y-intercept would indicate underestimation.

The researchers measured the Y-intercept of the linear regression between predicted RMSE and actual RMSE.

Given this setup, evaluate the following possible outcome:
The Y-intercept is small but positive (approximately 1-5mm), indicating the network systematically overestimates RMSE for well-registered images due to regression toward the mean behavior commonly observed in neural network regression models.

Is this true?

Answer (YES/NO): NO